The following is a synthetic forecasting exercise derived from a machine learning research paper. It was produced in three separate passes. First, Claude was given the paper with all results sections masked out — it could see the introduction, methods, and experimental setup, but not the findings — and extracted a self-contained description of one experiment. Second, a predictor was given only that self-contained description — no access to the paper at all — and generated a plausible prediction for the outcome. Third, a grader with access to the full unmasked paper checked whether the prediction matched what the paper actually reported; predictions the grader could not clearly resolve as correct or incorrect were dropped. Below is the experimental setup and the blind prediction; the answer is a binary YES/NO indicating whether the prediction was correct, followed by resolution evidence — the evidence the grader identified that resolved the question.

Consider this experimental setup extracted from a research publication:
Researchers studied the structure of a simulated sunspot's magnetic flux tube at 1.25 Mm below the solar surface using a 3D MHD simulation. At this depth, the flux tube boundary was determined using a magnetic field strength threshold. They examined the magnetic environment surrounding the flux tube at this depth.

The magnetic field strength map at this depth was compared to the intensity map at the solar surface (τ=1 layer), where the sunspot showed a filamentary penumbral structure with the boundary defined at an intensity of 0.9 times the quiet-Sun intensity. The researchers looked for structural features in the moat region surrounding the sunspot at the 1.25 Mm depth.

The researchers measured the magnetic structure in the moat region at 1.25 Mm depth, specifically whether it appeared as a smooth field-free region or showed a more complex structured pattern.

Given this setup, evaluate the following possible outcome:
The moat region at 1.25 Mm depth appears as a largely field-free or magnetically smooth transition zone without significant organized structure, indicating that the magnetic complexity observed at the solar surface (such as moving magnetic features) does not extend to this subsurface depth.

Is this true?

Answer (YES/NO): NO